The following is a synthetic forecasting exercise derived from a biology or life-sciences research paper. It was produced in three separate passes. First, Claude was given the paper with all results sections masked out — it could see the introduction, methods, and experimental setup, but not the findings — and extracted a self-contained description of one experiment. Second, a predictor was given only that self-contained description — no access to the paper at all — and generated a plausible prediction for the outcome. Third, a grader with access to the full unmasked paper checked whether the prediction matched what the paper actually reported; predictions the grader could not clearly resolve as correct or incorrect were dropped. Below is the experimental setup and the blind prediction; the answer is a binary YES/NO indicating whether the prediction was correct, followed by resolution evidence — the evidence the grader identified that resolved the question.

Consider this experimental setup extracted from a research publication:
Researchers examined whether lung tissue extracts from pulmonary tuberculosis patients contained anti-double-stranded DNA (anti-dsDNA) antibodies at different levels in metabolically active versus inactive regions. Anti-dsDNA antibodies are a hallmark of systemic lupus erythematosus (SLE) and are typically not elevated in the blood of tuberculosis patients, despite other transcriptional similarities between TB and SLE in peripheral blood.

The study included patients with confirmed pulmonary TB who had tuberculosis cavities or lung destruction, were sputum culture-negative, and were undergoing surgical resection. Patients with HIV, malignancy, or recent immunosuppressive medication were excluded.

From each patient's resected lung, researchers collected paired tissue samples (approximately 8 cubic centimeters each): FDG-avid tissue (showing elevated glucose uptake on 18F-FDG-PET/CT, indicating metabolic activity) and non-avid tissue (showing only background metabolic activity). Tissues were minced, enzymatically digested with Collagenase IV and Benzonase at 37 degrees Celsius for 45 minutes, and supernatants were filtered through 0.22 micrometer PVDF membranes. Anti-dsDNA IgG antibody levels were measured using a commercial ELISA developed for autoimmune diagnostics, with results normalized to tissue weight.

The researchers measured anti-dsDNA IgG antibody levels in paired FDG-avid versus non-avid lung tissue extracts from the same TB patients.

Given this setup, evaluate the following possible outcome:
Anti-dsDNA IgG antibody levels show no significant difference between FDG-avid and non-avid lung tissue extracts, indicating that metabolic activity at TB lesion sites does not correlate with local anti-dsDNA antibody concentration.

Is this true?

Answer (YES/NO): NO